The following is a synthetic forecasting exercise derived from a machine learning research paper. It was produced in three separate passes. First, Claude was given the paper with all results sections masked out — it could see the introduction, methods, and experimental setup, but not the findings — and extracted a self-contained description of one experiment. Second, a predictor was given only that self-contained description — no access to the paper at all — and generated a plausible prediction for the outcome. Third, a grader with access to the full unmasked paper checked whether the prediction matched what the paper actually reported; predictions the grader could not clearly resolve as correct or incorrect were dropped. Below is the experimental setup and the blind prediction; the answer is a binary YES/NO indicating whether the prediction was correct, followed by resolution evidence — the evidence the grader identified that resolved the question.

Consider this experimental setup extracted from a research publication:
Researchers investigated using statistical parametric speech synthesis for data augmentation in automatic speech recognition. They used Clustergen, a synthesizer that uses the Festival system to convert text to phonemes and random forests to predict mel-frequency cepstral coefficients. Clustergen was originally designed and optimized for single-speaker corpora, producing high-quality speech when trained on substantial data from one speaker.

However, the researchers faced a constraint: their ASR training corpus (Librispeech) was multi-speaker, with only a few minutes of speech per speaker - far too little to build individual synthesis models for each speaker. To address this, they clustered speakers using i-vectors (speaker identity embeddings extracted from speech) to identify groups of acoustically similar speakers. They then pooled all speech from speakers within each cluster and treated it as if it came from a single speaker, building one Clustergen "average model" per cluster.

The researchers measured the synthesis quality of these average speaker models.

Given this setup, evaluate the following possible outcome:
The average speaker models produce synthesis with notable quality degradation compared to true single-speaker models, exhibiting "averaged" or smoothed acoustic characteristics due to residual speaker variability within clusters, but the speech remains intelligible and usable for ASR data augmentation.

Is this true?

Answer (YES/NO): NO